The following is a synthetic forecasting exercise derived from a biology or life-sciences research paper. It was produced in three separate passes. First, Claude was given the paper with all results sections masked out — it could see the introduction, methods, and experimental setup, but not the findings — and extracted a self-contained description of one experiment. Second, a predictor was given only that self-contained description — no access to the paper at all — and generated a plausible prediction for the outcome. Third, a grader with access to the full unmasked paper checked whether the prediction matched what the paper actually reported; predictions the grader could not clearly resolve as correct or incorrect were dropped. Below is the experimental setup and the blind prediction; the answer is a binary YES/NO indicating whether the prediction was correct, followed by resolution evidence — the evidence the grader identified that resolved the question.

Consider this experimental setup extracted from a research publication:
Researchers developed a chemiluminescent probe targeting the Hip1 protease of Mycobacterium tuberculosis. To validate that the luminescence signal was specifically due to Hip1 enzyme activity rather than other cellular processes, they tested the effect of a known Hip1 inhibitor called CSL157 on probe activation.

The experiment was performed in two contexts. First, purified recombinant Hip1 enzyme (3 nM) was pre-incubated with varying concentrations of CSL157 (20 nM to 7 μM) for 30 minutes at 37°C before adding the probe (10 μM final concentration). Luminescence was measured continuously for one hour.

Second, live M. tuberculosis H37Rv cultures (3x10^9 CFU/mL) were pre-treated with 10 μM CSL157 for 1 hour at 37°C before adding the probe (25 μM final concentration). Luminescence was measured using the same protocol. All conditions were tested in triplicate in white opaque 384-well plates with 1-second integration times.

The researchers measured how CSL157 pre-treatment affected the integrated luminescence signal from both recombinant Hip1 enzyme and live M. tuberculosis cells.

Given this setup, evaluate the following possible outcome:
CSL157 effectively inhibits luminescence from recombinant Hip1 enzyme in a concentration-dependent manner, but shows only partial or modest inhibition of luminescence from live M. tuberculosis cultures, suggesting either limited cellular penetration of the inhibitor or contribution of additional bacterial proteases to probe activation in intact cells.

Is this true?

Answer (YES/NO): NO